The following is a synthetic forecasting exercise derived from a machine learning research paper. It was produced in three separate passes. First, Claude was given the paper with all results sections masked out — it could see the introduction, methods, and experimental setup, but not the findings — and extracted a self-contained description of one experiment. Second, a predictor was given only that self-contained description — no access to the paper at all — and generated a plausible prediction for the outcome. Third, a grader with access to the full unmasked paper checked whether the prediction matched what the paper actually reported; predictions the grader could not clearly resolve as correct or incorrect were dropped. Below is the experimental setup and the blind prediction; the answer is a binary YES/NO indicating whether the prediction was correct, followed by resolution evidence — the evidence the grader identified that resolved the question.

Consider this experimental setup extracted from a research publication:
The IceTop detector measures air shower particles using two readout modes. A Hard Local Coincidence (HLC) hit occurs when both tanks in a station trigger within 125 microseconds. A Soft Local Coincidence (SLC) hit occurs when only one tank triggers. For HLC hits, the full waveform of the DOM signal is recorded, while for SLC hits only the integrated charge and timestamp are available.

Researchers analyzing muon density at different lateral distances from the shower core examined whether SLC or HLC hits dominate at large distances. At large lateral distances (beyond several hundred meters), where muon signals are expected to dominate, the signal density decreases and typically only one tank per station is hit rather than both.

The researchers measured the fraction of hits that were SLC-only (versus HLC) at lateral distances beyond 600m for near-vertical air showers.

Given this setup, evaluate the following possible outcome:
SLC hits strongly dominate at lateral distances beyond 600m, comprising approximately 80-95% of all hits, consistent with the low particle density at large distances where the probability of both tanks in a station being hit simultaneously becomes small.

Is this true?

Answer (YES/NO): YES